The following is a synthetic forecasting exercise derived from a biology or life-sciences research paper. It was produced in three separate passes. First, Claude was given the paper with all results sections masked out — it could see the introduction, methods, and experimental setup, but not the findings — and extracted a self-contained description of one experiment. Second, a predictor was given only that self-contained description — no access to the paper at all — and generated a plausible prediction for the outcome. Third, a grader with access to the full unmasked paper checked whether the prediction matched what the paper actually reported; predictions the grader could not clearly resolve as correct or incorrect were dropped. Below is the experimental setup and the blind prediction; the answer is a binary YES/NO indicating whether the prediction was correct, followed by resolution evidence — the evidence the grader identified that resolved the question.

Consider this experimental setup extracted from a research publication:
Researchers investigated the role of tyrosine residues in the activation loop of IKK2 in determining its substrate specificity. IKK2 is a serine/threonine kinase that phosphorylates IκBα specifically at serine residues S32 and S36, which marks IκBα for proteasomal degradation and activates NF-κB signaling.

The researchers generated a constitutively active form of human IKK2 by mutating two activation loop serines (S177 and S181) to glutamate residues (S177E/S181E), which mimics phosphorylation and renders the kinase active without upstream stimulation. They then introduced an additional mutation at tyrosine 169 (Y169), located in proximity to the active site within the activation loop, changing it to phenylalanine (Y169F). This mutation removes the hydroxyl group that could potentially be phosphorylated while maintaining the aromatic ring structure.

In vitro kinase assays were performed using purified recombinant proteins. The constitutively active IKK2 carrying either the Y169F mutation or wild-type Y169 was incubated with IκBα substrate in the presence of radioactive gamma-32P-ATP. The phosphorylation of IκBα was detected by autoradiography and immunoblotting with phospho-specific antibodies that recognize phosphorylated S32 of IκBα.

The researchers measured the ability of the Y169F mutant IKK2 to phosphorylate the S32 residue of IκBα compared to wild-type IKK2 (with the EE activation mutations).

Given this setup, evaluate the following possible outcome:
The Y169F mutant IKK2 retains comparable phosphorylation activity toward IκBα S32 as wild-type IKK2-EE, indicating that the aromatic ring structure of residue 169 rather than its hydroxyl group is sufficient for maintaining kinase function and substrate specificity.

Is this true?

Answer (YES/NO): NO